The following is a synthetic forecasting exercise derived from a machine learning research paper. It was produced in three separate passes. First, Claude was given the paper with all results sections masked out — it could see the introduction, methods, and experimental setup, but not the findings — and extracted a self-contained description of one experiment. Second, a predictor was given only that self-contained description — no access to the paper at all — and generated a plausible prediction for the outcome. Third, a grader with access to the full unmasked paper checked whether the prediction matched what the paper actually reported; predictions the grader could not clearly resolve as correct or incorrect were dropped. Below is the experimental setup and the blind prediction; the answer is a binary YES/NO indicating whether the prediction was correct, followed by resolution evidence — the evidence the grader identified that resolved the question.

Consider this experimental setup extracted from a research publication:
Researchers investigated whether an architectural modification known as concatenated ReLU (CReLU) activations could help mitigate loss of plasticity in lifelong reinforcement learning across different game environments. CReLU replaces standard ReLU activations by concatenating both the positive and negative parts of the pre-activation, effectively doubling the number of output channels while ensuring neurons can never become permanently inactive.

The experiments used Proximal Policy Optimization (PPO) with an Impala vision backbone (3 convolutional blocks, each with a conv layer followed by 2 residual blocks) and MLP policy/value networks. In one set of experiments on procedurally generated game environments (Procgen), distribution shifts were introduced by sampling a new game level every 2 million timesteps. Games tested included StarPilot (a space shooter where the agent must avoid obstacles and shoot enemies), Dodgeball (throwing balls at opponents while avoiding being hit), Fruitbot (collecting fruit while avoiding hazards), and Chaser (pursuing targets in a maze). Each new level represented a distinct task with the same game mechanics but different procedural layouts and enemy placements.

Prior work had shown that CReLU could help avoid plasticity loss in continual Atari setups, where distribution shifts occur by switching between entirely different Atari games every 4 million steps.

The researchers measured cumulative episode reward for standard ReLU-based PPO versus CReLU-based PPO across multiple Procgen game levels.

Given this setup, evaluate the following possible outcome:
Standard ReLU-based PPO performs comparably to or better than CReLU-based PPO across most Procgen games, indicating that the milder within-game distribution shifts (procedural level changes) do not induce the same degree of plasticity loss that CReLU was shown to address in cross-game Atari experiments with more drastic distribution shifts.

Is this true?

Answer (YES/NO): NO